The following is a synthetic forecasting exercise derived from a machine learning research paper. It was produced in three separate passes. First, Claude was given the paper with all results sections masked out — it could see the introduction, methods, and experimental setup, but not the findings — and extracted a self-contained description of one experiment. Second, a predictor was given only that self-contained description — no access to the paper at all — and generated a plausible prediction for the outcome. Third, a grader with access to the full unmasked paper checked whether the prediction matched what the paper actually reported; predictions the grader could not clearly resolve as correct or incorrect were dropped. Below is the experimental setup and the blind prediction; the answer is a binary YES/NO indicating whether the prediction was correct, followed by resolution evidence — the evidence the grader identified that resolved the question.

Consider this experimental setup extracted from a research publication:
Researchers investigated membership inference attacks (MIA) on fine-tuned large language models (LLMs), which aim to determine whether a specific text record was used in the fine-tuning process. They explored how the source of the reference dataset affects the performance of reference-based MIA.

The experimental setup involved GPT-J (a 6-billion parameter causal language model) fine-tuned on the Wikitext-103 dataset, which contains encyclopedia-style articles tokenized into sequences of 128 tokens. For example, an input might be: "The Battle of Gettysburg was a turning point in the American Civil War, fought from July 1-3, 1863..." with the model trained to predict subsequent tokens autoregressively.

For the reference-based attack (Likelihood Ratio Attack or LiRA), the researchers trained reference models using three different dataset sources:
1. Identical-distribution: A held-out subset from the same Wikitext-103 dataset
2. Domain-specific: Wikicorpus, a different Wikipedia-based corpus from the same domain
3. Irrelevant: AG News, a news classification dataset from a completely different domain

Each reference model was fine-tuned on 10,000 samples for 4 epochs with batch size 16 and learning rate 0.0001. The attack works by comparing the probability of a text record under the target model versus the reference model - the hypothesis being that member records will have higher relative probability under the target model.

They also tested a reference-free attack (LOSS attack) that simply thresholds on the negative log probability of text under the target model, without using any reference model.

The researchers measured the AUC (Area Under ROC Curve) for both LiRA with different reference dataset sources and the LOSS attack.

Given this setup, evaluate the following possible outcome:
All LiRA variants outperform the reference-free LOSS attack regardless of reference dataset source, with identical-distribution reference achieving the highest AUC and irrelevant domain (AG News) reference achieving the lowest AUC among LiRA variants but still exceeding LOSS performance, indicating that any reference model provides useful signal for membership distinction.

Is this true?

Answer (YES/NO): NO